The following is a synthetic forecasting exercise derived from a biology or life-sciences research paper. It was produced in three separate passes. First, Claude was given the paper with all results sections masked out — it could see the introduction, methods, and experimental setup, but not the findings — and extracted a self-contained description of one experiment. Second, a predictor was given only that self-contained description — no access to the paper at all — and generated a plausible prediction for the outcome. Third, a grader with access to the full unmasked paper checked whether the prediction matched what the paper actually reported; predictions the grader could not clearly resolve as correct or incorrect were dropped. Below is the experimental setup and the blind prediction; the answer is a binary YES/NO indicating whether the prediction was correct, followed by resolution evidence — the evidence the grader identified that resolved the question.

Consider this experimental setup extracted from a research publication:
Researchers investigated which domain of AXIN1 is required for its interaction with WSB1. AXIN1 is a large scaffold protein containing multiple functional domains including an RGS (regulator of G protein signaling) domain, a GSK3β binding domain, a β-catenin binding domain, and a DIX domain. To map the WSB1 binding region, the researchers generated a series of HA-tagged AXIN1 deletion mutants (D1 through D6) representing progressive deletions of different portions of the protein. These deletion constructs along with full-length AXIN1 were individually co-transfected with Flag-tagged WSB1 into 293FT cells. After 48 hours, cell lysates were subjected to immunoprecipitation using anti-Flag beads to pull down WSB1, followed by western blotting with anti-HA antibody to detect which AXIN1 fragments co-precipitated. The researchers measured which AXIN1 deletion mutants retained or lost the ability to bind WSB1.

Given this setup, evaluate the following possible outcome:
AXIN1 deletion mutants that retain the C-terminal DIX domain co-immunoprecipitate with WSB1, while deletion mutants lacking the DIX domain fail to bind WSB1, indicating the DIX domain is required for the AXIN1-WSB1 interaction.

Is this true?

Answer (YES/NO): NO